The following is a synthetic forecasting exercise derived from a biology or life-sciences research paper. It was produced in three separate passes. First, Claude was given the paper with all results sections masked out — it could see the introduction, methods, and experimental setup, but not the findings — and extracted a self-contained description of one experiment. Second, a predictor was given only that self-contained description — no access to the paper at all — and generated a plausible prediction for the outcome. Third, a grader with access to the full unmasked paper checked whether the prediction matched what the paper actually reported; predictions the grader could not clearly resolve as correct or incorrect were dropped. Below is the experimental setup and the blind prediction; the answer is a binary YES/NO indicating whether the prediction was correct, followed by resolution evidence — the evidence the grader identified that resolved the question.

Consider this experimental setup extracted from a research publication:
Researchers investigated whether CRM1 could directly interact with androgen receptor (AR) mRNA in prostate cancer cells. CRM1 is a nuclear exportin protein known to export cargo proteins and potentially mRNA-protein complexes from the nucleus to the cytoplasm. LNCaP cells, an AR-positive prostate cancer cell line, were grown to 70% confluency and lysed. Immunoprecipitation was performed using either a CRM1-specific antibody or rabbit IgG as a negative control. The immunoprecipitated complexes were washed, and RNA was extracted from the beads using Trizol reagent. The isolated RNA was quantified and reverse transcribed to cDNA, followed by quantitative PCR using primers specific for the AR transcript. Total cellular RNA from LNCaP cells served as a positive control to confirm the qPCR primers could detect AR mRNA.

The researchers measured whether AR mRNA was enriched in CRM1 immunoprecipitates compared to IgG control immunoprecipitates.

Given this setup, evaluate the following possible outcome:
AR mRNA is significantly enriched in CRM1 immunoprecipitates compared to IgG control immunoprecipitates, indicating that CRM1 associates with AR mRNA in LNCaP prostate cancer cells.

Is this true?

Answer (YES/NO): NO